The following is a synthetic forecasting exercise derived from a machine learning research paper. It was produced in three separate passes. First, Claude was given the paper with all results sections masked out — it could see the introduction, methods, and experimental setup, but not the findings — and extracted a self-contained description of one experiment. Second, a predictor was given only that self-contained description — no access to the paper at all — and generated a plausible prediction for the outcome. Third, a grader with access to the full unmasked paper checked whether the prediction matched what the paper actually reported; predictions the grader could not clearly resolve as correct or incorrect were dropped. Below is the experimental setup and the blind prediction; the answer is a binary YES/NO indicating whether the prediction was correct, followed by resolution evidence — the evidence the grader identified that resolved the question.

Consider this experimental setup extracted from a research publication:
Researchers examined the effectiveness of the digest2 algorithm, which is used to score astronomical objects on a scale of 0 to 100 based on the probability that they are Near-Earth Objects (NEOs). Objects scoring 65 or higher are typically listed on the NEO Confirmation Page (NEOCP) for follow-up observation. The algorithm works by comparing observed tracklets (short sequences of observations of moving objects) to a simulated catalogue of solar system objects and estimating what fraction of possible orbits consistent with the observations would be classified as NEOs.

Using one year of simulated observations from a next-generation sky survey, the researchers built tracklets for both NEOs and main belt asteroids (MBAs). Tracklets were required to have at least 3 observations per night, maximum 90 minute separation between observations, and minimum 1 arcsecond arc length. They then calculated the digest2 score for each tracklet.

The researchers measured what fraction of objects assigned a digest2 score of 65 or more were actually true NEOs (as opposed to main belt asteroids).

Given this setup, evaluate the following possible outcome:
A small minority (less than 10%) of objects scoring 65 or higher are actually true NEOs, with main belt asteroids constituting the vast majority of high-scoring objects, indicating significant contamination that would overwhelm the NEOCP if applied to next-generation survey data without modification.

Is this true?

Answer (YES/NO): YES